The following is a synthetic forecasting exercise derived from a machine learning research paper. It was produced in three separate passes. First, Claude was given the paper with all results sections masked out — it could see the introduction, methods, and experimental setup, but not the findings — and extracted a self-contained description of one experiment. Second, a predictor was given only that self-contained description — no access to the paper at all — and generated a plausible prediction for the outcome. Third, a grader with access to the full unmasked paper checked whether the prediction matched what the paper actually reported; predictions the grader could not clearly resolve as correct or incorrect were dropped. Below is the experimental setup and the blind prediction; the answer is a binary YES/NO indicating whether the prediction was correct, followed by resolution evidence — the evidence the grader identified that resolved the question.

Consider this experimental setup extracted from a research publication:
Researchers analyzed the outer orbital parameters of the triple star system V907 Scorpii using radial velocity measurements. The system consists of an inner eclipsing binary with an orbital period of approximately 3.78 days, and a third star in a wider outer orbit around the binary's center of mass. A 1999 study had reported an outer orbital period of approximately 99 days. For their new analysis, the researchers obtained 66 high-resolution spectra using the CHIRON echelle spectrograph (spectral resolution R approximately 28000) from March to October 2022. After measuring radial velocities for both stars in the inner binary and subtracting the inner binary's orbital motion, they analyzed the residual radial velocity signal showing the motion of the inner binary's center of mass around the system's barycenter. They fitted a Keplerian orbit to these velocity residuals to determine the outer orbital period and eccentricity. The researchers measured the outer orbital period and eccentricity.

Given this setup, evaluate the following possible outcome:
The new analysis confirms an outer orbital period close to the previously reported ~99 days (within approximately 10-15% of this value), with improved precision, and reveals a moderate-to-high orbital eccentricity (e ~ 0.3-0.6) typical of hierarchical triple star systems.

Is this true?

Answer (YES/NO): NO